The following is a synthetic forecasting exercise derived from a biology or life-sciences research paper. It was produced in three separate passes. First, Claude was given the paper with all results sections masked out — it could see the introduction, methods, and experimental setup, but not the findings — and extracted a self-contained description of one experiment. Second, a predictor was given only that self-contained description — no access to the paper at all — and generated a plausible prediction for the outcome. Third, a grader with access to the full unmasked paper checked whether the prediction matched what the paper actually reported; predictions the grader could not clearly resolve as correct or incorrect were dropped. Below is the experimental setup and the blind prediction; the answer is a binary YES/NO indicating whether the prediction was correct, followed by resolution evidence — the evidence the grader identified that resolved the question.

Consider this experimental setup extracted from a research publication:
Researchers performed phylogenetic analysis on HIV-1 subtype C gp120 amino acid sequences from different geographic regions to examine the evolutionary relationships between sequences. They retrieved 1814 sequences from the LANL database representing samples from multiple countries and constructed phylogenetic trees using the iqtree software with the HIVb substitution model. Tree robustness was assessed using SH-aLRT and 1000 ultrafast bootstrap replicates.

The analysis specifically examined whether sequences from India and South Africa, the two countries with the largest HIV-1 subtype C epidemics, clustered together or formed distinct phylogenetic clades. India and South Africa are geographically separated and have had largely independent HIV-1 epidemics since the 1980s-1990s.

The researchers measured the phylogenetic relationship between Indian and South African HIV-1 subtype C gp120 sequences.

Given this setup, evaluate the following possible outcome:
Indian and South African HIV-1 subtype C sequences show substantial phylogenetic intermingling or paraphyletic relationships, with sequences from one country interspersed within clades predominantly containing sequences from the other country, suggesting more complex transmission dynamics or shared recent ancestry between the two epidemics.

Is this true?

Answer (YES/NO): NO